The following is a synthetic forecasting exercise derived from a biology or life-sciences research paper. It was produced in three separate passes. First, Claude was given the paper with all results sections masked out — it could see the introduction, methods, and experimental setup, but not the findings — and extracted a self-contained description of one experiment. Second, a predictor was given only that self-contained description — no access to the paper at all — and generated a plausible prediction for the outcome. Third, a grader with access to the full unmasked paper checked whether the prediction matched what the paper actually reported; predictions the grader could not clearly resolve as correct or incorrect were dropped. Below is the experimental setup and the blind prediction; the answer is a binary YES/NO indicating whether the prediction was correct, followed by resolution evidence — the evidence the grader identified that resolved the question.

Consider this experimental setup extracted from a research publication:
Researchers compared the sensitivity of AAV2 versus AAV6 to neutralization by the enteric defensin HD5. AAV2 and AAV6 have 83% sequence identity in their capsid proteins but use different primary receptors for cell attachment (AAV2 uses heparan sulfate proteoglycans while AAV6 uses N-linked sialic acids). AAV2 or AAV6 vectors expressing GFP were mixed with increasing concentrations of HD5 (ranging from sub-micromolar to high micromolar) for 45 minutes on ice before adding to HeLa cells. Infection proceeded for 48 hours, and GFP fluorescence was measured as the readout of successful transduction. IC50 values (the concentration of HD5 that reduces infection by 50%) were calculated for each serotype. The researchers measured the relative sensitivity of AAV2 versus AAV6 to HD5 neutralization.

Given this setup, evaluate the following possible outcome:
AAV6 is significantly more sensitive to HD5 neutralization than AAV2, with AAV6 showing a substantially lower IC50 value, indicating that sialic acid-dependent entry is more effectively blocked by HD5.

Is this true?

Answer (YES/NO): NO